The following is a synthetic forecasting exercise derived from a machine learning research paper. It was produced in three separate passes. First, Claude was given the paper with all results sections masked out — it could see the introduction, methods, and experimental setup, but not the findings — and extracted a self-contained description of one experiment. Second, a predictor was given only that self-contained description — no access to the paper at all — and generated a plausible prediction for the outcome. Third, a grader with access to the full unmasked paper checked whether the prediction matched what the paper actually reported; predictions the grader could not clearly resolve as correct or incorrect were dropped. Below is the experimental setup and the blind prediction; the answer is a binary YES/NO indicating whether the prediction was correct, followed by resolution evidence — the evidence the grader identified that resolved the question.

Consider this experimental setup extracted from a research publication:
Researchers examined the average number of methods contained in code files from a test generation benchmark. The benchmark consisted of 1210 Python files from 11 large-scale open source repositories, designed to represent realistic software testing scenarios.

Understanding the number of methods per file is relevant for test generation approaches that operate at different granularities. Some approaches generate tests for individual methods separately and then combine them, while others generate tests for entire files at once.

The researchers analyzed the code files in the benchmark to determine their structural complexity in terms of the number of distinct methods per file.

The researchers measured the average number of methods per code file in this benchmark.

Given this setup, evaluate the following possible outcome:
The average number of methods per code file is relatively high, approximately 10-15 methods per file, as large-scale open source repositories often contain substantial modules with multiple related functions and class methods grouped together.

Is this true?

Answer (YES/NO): NO